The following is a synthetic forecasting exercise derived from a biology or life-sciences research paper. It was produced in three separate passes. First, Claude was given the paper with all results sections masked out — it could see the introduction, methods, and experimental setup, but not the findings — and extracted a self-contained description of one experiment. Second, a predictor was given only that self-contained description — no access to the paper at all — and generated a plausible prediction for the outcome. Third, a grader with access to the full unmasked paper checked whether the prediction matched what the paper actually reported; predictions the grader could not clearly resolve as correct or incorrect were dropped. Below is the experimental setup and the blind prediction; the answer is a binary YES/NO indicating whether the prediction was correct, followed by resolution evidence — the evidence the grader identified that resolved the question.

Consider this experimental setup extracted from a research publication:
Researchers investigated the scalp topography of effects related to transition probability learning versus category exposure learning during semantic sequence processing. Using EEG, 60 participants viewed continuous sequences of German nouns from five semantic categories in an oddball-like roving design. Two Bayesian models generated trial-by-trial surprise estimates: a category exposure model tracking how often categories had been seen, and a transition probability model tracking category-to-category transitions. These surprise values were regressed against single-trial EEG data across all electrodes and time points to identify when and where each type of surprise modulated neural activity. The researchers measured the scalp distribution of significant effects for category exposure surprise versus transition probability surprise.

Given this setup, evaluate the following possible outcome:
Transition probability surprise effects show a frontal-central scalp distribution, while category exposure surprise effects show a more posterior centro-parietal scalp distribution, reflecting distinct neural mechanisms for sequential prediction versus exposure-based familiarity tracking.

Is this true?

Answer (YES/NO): NO